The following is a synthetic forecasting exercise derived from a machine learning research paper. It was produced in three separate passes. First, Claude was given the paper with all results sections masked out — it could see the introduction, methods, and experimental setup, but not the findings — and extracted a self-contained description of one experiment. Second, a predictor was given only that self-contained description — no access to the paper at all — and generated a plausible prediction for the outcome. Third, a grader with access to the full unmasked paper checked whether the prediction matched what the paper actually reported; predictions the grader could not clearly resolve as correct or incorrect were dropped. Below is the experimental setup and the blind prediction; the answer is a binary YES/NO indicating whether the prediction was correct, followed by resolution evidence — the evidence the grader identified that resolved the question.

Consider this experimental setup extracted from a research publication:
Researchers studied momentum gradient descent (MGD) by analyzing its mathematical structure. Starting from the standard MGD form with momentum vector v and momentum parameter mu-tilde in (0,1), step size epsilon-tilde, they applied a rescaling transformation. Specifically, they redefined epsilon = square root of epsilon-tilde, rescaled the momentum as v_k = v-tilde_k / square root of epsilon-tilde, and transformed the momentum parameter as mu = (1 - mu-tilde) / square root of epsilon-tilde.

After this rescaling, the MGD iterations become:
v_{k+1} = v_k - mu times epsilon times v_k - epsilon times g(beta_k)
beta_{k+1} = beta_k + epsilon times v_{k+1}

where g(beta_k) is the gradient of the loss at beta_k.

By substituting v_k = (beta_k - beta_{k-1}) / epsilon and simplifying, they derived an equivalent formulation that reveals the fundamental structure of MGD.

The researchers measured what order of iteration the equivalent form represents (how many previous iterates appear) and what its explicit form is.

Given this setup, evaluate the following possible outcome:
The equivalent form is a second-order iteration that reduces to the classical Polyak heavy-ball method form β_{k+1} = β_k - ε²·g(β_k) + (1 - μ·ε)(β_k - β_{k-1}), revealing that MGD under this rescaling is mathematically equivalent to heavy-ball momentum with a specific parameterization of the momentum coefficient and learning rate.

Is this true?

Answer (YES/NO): NO